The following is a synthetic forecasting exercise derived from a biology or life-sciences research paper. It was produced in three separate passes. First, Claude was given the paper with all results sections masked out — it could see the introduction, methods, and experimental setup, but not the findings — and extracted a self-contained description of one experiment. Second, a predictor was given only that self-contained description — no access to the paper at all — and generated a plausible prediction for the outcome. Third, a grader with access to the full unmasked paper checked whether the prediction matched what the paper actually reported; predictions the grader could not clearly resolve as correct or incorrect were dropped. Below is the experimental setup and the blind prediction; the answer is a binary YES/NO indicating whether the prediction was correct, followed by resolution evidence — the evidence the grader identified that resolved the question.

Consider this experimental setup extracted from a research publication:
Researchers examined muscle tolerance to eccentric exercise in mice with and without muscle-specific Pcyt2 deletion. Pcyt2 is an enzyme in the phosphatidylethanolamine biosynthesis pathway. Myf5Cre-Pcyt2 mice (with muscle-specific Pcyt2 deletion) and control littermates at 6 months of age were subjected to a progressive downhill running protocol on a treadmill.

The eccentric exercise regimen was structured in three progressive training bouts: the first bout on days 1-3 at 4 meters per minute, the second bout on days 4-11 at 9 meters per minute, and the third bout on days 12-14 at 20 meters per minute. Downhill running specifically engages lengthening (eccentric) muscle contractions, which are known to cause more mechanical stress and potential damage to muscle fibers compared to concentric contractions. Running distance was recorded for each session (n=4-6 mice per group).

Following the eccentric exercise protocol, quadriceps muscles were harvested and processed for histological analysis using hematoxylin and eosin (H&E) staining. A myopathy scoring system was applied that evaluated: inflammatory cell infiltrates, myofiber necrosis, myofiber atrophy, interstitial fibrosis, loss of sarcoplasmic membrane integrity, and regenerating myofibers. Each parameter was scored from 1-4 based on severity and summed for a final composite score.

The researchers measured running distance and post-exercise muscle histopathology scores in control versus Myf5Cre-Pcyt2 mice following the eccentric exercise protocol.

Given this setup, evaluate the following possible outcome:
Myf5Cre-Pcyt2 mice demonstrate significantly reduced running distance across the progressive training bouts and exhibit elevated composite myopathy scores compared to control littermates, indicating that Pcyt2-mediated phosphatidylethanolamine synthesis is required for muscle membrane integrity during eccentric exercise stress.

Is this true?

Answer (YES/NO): NO